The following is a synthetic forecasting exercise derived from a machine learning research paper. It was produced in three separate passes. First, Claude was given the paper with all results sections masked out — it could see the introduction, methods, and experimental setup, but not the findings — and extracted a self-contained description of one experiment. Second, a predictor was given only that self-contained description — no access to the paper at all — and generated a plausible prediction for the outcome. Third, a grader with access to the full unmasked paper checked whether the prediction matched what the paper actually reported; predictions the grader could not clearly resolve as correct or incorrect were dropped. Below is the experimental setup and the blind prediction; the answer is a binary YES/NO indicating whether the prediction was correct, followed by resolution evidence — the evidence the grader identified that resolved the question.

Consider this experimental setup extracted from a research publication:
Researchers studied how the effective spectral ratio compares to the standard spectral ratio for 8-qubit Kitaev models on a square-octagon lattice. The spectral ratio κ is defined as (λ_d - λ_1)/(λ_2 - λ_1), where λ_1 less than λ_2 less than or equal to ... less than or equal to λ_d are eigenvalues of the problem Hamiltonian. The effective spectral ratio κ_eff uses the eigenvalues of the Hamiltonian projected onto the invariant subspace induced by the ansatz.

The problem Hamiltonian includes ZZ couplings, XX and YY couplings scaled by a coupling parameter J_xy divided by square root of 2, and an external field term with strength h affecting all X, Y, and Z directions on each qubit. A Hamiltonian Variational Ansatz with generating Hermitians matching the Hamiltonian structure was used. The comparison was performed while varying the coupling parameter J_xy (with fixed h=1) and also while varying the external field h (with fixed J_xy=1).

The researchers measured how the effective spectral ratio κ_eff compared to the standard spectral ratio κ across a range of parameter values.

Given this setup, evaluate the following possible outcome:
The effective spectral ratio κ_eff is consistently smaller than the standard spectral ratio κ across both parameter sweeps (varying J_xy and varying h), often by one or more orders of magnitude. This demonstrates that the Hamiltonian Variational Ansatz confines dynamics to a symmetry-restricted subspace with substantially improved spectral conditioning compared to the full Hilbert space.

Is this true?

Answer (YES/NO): YES